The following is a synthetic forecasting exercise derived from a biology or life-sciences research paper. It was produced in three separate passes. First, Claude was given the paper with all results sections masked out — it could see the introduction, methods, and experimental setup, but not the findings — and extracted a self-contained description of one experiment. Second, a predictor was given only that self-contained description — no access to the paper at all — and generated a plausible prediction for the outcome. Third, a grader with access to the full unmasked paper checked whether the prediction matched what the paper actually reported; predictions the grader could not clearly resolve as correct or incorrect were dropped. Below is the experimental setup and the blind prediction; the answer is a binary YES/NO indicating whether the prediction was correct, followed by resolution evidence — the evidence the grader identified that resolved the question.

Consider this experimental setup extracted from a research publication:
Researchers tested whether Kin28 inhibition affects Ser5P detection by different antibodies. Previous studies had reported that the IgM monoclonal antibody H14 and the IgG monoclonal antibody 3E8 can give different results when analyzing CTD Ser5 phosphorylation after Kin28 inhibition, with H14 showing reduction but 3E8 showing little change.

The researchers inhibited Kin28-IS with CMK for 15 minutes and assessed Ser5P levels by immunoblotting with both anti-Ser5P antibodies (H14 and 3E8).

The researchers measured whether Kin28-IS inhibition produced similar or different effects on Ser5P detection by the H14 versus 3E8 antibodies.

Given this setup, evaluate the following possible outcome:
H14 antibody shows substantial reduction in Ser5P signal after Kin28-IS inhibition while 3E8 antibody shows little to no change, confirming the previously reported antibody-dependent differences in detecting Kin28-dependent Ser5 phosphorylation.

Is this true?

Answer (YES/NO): NO